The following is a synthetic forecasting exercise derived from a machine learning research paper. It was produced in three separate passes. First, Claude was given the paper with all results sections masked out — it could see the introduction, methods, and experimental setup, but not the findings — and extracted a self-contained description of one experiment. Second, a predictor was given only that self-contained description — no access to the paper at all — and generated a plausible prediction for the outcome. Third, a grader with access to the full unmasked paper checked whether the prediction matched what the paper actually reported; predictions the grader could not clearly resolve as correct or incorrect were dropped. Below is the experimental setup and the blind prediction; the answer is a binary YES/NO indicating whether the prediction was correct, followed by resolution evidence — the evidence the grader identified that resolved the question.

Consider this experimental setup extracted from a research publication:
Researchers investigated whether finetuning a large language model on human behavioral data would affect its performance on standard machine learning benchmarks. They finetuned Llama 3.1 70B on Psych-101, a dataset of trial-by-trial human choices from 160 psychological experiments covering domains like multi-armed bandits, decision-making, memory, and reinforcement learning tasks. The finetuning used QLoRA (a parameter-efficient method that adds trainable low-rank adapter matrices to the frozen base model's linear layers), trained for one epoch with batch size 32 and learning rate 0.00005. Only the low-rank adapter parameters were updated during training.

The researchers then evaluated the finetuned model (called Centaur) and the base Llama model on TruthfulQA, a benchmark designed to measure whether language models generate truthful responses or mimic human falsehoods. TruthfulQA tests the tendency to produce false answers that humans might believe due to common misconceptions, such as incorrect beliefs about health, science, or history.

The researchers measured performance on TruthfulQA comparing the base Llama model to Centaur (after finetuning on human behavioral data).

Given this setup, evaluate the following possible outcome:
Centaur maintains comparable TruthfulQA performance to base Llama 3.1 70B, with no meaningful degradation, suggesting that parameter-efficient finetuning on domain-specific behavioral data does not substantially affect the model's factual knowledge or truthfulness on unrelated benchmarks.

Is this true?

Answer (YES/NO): NO